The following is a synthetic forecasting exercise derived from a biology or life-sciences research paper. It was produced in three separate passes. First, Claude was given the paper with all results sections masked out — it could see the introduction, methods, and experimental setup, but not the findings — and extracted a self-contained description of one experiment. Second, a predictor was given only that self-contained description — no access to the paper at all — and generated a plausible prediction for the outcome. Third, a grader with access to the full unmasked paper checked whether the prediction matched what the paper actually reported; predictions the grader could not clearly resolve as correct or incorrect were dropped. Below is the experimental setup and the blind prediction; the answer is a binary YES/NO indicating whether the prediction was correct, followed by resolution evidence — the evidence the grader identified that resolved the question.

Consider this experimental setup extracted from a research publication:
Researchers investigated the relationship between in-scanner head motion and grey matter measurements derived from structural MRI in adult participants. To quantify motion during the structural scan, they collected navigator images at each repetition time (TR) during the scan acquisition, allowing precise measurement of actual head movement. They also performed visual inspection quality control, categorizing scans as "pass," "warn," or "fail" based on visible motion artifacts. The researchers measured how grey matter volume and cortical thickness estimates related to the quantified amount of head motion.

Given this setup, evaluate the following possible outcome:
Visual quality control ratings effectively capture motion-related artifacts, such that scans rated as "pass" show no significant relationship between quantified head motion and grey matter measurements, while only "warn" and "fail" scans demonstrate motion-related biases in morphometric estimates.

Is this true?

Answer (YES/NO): YES